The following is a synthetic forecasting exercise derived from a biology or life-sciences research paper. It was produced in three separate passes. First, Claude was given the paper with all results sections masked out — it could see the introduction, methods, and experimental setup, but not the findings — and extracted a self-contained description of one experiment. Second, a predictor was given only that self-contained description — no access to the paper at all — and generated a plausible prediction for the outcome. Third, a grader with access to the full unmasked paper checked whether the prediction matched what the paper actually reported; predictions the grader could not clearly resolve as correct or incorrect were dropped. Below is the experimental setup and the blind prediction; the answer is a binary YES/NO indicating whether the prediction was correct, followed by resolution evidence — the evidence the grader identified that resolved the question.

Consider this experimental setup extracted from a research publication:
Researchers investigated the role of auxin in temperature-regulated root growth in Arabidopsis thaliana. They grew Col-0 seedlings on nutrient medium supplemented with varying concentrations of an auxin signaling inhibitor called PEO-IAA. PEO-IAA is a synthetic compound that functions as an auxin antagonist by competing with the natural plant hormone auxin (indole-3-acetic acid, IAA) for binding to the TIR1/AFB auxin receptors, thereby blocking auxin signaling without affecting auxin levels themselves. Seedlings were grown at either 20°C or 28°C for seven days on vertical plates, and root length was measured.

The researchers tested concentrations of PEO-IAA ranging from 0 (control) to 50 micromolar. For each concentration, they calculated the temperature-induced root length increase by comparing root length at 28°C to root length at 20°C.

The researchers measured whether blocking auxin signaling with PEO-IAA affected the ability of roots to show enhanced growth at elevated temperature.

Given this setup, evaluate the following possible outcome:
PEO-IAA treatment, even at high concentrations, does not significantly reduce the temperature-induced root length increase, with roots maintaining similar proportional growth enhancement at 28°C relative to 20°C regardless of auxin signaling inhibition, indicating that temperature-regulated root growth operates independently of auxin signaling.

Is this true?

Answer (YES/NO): NO